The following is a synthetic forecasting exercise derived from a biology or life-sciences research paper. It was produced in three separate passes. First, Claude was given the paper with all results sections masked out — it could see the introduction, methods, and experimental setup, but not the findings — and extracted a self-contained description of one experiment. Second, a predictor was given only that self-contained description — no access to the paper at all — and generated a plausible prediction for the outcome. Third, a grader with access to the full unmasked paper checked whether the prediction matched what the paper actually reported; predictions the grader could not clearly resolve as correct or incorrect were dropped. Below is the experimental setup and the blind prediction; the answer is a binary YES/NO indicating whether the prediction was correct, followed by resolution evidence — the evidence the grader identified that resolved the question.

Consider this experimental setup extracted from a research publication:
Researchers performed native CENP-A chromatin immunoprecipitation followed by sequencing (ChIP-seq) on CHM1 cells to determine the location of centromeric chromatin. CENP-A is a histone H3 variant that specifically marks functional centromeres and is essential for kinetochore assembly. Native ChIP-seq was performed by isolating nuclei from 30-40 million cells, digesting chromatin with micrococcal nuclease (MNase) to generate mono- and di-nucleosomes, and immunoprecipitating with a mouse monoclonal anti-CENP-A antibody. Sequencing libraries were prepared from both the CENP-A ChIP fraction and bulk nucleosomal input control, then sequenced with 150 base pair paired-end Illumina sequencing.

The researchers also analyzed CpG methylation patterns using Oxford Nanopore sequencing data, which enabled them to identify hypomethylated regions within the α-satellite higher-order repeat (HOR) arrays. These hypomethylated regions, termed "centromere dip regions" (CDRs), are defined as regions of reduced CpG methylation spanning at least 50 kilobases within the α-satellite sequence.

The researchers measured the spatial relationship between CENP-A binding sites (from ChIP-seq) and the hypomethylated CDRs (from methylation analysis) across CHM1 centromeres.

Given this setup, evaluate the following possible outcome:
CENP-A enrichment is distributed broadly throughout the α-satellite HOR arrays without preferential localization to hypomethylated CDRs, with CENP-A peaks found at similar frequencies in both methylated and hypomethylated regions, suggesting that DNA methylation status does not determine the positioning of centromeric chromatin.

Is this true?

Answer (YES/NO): NO